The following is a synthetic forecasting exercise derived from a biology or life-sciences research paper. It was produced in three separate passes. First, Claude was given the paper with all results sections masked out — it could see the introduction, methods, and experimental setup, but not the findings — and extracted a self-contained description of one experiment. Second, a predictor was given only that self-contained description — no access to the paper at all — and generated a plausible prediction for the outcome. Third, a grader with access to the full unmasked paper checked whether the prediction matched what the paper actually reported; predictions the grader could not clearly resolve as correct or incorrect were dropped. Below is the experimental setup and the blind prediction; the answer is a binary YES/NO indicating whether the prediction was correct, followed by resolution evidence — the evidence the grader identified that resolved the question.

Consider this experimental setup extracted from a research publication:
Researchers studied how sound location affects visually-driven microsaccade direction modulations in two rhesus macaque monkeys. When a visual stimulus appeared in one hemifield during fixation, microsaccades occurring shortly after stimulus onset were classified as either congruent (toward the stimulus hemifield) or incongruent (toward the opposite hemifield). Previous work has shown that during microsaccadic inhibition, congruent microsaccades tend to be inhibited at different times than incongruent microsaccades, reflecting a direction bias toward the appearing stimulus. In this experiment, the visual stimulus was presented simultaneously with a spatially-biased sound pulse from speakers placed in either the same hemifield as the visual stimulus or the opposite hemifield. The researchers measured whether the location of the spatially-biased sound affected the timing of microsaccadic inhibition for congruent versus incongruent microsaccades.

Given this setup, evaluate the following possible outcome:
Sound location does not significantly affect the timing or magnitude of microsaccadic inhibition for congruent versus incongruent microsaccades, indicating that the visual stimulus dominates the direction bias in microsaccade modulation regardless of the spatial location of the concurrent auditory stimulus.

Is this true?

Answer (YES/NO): YES